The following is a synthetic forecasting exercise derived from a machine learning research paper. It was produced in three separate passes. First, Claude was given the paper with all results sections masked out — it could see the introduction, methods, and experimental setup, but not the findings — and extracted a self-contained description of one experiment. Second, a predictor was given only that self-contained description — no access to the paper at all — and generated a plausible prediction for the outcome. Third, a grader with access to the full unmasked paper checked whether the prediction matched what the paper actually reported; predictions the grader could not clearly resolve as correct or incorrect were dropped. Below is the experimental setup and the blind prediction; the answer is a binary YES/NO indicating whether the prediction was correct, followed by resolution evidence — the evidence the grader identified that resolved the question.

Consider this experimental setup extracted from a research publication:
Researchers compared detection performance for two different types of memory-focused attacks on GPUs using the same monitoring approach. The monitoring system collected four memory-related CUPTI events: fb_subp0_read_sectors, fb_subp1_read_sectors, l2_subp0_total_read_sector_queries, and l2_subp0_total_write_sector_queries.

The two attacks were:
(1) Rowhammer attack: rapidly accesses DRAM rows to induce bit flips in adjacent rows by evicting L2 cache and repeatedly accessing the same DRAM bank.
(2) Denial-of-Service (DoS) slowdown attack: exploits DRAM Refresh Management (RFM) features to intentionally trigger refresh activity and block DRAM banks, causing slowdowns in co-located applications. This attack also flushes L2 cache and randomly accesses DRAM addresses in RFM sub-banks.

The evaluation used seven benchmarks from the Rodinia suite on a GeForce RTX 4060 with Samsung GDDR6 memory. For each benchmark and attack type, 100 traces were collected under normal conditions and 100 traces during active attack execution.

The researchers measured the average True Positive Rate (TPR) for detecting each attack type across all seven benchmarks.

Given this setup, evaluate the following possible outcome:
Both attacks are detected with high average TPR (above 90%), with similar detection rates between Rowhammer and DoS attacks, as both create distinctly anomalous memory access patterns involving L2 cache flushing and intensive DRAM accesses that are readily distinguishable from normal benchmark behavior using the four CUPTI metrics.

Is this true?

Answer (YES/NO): YES